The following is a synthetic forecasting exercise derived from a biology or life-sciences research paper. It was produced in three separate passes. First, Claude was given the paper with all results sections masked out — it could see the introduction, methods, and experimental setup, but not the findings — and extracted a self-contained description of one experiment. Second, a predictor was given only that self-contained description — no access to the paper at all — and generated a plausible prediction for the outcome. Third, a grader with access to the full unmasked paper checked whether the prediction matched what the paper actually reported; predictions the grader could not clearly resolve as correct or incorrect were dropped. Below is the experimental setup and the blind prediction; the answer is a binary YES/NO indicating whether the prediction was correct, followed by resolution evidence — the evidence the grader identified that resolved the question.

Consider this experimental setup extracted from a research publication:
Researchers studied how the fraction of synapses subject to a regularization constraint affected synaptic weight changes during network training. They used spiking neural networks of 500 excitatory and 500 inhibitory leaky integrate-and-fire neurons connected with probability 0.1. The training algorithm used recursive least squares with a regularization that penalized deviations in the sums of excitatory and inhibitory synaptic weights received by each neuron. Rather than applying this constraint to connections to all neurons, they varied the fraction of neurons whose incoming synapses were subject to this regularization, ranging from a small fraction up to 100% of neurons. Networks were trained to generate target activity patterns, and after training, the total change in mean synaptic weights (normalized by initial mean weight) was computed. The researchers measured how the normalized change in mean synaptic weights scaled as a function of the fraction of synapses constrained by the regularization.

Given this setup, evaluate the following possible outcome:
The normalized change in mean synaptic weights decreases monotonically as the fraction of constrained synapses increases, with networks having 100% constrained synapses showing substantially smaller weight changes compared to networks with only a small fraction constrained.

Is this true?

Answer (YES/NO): YES